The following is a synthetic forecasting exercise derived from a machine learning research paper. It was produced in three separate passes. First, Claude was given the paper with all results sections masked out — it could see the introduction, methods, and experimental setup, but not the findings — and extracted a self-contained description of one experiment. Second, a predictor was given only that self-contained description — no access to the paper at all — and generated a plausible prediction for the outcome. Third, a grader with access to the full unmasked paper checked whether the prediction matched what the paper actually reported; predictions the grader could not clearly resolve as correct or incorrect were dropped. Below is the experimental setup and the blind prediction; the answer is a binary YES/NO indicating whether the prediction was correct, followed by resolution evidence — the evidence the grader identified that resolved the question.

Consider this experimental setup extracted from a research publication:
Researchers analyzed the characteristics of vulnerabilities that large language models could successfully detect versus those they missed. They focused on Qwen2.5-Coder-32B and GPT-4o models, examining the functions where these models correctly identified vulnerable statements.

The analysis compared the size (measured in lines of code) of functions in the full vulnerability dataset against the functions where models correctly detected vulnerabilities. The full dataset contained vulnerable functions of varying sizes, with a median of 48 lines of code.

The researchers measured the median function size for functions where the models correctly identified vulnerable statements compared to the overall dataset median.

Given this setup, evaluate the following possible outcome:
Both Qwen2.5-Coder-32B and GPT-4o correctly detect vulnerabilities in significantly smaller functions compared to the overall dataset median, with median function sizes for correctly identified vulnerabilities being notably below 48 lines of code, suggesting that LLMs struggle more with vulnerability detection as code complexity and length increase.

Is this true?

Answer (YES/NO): YES